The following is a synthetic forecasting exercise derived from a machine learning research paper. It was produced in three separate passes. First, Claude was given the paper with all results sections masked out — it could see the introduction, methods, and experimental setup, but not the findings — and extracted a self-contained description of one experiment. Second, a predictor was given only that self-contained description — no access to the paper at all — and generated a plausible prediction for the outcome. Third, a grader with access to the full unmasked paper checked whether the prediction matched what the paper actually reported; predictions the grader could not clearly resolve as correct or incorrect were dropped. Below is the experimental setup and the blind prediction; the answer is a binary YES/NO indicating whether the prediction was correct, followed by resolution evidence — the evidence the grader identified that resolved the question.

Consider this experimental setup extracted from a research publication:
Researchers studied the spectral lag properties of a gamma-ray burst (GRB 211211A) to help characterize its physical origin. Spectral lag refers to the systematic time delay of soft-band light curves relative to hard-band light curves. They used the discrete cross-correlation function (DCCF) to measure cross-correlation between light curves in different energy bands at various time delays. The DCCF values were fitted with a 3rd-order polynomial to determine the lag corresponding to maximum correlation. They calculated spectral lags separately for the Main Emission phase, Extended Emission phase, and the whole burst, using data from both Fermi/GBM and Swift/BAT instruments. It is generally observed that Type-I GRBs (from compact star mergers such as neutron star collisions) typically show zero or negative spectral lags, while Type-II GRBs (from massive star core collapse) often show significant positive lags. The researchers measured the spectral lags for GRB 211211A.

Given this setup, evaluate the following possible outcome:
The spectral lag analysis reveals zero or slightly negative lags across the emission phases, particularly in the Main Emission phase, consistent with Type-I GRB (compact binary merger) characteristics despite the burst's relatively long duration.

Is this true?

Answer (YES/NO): YES